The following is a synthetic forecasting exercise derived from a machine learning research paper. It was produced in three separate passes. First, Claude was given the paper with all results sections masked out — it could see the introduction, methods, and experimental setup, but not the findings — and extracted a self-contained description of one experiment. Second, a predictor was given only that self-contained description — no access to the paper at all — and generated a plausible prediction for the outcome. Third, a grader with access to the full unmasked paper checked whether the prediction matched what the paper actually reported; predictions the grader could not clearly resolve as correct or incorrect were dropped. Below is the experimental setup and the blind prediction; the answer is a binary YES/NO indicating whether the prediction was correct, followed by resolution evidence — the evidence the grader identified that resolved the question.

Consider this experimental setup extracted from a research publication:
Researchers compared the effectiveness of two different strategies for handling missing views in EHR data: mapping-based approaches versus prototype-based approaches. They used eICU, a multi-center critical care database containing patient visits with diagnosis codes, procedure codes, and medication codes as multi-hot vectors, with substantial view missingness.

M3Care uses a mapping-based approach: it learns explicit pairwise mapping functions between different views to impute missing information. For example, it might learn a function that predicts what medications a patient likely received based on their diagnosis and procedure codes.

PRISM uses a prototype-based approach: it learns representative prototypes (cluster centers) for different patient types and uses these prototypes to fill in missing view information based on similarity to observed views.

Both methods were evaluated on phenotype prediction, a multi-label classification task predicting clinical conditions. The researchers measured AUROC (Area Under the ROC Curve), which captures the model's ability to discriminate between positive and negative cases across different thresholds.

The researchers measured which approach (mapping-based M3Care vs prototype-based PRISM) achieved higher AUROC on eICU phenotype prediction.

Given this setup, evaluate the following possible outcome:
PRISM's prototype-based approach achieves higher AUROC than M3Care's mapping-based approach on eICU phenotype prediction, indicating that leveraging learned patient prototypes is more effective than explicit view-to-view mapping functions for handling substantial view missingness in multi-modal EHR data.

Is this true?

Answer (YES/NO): YES